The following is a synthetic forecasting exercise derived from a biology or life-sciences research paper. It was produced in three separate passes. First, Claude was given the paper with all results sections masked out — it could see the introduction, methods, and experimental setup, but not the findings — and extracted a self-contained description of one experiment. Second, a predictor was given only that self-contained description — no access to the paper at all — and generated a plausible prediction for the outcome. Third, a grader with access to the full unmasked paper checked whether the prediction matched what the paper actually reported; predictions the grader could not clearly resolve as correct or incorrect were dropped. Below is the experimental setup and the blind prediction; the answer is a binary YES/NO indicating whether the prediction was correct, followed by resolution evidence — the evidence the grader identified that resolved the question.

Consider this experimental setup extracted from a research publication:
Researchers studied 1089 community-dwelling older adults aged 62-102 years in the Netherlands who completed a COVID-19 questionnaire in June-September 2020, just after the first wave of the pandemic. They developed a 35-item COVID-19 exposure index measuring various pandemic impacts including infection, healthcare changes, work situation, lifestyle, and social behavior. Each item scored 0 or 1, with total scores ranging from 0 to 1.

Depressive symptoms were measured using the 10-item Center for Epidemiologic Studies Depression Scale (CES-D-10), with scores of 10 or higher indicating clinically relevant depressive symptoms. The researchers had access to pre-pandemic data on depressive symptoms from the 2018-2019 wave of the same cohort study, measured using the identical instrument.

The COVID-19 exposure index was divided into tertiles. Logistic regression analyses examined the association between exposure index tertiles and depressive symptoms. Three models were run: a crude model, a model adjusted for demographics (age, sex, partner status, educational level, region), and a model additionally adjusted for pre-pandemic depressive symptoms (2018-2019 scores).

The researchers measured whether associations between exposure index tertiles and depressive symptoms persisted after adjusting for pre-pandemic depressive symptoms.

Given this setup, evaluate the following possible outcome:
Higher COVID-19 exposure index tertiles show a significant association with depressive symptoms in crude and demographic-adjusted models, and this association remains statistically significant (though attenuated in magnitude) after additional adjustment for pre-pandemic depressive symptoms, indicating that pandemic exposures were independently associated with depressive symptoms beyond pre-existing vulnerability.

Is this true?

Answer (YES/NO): YES